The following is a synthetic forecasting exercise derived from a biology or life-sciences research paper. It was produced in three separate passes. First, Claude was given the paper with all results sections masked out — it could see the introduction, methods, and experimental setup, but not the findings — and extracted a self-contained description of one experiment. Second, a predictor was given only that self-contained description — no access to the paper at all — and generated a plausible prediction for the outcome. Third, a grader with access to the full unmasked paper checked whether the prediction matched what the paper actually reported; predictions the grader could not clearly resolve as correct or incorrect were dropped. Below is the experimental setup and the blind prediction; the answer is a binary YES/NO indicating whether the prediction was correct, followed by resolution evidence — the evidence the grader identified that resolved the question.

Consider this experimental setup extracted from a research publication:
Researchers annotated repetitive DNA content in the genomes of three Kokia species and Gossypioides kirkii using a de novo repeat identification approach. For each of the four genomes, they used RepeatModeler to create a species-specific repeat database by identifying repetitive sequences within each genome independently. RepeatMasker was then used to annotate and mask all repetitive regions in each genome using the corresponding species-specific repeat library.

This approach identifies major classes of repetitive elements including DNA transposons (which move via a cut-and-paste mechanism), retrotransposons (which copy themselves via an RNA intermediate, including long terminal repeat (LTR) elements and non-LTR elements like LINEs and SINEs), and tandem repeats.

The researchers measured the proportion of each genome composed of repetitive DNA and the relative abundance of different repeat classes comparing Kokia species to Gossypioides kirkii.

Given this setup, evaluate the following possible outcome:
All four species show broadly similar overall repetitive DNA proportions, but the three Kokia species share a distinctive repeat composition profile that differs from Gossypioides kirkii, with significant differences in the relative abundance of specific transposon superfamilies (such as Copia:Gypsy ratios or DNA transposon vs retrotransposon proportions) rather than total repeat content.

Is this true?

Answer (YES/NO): NO